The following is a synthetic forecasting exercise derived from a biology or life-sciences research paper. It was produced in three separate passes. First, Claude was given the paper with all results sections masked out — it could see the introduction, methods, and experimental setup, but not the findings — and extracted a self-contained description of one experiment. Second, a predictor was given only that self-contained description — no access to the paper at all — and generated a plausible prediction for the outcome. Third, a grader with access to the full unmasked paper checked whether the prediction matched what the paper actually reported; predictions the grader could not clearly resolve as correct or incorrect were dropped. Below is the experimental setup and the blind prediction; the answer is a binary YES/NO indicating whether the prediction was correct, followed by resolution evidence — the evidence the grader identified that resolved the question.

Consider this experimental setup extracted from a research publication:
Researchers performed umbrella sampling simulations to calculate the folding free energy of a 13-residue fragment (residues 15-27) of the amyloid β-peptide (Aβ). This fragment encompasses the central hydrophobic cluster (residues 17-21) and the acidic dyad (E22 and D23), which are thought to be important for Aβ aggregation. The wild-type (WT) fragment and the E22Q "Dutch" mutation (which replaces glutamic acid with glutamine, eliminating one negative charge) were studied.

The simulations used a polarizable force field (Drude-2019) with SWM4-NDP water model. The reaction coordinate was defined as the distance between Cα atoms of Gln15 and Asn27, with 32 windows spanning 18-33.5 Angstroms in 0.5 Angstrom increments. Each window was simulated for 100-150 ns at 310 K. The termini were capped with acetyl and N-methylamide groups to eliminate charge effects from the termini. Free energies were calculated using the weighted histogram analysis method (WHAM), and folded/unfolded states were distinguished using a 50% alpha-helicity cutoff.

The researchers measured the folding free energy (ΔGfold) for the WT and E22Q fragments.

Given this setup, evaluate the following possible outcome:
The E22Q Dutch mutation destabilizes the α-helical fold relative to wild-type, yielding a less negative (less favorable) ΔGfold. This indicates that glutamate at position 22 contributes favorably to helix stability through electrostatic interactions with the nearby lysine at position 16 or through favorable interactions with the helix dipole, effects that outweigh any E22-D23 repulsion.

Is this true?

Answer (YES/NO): NO